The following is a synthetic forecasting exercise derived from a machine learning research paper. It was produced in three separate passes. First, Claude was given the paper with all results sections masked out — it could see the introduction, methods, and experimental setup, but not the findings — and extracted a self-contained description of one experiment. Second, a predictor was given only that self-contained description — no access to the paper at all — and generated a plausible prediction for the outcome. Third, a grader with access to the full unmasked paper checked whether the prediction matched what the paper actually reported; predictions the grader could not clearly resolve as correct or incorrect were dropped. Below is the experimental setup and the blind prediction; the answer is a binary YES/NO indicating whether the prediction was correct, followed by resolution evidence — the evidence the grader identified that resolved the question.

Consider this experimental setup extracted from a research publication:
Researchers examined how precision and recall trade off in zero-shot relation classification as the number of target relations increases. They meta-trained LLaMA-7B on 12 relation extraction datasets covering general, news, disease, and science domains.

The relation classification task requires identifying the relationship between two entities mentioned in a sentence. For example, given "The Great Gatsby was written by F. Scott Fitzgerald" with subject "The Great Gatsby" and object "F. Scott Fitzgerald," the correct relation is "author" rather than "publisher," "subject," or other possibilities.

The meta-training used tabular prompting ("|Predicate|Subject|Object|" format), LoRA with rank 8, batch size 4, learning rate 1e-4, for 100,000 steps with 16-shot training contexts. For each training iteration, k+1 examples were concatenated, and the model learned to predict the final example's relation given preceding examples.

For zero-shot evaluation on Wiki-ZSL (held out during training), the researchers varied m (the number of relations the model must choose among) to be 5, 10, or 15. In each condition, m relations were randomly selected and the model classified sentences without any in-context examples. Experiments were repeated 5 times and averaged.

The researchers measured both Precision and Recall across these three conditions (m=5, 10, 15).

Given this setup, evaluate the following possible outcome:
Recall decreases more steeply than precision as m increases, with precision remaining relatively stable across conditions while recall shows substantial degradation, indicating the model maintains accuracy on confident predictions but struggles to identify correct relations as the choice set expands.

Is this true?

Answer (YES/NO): NO